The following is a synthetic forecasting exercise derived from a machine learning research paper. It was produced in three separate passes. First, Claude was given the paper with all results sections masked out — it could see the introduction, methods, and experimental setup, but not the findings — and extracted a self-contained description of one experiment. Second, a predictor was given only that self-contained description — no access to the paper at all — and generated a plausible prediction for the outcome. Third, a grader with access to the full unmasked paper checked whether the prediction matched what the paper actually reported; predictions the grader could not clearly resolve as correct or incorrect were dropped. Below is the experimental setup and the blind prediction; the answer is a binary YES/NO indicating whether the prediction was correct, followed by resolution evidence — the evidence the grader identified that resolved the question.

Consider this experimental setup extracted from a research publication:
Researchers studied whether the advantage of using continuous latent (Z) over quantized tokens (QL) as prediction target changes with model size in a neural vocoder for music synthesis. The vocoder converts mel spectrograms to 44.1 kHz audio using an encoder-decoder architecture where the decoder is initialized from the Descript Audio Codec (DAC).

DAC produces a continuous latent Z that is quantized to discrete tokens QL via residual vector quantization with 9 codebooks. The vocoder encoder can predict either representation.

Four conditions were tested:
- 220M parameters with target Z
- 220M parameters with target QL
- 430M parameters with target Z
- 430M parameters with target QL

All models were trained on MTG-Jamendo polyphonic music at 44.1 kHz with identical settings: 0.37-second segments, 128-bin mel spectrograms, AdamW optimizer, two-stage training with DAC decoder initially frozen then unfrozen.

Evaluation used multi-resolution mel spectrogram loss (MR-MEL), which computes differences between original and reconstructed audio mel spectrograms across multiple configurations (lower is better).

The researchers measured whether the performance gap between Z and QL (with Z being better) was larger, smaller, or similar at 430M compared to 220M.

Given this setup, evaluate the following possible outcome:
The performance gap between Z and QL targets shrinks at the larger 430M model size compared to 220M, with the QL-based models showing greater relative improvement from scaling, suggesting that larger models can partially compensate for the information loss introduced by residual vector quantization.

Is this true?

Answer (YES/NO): YES